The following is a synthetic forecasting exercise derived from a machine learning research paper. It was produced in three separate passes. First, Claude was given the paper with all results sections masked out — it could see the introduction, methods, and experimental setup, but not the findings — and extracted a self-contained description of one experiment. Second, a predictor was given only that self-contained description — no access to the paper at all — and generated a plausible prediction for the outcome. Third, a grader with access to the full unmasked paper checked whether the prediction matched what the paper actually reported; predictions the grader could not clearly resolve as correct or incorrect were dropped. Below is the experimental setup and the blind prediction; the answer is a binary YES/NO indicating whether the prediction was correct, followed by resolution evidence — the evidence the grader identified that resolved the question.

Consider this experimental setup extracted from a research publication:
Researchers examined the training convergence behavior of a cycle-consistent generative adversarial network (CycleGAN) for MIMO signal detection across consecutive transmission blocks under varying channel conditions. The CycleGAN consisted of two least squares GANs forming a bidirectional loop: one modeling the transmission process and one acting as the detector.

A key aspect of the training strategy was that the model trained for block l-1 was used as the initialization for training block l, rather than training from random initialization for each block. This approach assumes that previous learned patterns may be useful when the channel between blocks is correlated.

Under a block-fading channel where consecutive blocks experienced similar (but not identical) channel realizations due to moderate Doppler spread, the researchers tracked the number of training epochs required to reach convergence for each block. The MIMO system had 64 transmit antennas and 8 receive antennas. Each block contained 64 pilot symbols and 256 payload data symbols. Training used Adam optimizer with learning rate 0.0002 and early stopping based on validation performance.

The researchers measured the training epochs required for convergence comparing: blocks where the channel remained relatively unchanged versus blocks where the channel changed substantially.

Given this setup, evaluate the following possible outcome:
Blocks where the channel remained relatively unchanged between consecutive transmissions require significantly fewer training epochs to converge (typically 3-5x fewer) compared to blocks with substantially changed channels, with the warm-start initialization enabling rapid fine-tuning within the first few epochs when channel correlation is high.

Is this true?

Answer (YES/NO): NO